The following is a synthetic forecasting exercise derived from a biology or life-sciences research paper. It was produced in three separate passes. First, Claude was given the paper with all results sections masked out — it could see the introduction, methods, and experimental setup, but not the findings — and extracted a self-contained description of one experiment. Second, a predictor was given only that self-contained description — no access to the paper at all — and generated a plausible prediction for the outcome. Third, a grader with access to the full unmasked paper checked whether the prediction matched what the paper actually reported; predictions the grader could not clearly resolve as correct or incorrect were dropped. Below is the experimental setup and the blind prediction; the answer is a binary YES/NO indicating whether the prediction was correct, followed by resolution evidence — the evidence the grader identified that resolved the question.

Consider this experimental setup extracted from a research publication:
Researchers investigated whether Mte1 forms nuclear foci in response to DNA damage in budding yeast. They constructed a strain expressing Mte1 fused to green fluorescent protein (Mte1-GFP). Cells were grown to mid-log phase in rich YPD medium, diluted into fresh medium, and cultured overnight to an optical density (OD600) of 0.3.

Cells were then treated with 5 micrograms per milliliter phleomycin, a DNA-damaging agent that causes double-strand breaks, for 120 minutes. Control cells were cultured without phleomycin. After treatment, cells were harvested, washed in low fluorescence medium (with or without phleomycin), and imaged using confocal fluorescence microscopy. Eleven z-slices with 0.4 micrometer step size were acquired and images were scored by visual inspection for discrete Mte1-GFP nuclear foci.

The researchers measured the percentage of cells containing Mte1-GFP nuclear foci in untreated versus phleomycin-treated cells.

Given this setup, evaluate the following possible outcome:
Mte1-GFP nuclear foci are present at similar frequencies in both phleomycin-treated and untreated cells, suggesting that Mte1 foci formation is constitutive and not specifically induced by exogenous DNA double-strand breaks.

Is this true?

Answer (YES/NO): NO